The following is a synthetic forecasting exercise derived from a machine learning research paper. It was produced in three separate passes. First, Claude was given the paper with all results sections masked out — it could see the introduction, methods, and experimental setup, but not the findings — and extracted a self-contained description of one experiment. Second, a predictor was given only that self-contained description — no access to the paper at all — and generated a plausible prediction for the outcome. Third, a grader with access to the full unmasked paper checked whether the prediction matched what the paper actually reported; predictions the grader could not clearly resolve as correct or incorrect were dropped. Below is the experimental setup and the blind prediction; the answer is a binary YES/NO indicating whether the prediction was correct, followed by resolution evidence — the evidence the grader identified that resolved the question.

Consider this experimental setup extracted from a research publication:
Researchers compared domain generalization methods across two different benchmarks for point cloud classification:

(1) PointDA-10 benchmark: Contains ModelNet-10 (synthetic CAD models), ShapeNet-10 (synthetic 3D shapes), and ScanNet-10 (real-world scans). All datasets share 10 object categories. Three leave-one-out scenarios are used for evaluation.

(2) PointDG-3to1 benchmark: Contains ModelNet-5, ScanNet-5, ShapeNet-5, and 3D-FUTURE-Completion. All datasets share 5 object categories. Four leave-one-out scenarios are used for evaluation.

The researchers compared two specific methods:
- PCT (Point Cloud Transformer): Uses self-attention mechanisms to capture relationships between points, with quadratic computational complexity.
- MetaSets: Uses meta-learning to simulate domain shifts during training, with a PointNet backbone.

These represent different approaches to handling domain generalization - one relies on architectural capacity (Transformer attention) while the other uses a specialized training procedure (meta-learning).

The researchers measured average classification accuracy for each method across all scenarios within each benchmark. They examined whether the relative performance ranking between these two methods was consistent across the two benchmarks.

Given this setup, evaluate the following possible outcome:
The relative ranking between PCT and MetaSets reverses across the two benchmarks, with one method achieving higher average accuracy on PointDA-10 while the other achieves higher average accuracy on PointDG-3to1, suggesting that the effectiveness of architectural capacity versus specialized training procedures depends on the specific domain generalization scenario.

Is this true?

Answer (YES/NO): NO